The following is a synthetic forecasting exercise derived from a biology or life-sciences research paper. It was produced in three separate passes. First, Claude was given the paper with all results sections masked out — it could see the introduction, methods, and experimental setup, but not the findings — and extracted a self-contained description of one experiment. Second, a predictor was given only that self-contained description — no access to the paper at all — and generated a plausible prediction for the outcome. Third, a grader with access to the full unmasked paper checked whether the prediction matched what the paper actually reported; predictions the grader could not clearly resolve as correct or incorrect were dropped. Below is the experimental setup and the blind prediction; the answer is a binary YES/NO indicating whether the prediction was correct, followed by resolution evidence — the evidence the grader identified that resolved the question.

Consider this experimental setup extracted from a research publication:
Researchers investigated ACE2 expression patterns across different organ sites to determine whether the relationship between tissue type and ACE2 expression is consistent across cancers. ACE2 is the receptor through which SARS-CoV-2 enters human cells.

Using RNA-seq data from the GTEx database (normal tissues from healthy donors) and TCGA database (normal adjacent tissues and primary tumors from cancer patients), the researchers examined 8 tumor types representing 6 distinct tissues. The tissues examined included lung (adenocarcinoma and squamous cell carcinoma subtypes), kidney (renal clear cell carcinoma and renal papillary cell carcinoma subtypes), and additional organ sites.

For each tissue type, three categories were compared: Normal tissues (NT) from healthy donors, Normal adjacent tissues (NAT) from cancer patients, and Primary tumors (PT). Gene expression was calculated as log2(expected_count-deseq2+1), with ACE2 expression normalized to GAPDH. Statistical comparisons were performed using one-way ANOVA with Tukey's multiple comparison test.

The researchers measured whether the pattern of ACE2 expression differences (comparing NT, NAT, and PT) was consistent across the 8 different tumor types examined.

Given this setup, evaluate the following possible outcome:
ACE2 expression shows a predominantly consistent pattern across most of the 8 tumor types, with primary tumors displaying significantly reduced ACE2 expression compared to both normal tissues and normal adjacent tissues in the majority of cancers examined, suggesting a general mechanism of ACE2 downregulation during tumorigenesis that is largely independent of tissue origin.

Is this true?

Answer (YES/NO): NO